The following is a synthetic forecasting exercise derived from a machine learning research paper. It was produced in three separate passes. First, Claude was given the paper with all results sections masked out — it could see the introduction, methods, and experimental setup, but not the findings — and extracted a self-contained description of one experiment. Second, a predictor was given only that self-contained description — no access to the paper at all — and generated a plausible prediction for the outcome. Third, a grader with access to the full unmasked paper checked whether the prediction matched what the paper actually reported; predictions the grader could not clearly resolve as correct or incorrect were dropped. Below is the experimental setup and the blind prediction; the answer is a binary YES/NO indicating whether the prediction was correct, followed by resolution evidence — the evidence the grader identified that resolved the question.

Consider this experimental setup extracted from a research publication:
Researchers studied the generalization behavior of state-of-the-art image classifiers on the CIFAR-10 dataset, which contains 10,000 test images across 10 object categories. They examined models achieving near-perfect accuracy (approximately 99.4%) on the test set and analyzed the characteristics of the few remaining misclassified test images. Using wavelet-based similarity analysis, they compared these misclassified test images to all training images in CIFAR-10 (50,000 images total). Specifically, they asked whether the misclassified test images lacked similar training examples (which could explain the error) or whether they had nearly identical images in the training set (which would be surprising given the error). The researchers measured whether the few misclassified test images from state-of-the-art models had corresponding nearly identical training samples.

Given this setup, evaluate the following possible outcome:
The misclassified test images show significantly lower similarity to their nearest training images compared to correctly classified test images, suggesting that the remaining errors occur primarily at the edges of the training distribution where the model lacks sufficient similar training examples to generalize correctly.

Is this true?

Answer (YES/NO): NO